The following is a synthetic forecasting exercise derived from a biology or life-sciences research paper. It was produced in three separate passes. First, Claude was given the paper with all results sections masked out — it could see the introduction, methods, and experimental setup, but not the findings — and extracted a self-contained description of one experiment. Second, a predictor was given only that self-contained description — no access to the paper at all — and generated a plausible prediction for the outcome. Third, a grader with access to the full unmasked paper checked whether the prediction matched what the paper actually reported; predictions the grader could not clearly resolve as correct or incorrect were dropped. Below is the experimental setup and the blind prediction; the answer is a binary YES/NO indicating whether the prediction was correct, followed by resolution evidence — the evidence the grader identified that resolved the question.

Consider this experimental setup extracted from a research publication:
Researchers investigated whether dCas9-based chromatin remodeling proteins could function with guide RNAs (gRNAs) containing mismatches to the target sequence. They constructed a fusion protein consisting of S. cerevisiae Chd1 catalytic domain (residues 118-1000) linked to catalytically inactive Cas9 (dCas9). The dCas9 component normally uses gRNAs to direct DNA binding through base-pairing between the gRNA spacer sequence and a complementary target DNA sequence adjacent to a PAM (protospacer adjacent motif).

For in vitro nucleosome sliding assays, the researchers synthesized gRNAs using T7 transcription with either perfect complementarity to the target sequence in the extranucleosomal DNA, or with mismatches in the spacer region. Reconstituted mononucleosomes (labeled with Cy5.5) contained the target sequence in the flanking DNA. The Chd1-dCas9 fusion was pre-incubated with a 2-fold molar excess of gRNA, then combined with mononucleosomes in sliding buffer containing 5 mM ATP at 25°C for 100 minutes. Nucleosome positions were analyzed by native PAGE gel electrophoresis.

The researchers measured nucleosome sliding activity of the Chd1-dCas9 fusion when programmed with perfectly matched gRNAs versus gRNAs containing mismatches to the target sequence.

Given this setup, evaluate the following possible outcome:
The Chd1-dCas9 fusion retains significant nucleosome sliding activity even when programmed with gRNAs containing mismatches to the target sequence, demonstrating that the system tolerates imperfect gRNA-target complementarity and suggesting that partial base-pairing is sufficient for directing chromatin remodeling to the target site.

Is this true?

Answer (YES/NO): YES